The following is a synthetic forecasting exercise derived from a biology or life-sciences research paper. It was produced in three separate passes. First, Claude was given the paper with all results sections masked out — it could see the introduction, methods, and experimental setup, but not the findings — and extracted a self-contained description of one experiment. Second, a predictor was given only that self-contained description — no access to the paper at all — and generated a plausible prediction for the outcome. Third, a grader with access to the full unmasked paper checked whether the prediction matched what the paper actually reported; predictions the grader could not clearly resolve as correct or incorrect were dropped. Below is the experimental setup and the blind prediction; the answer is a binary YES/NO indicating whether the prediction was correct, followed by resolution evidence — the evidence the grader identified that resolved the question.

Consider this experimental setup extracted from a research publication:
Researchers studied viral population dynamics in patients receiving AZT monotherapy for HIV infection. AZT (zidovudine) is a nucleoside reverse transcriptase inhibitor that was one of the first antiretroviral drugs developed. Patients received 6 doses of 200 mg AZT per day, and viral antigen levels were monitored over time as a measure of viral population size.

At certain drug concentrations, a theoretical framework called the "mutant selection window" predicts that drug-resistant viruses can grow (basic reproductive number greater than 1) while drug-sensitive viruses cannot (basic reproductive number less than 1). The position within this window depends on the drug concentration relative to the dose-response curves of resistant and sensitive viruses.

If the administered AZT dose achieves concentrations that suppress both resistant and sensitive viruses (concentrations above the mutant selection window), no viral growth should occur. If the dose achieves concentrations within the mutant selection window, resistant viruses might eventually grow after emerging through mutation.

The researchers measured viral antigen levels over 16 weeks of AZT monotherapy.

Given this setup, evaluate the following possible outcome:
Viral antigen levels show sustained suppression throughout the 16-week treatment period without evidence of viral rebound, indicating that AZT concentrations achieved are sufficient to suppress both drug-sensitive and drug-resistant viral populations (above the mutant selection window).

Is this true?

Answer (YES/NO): NO